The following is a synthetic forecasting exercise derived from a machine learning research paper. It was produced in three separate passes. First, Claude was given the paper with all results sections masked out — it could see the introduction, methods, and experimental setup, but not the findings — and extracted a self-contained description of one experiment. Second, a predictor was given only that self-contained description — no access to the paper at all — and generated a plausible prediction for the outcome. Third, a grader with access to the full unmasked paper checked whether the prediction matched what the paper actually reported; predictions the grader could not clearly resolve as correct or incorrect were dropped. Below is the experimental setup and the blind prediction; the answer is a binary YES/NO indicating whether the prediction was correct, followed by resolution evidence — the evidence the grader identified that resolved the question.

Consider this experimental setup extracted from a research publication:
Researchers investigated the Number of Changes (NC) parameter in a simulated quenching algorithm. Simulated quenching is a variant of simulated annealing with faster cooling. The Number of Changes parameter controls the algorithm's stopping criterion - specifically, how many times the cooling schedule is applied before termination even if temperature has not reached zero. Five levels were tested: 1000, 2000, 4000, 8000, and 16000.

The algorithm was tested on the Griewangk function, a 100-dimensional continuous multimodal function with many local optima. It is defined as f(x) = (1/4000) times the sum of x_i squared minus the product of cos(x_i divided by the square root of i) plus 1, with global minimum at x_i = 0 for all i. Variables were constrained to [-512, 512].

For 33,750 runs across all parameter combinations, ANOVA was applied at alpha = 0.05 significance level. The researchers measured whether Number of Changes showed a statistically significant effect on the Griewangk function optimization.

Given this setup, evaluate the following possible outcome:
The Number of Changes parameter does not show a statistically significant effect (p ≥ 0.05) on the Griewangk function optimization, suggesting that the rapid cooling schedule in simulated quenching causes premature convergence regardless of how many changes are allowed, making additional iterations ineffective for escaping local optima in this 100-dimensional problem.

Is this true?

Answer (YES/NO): YES